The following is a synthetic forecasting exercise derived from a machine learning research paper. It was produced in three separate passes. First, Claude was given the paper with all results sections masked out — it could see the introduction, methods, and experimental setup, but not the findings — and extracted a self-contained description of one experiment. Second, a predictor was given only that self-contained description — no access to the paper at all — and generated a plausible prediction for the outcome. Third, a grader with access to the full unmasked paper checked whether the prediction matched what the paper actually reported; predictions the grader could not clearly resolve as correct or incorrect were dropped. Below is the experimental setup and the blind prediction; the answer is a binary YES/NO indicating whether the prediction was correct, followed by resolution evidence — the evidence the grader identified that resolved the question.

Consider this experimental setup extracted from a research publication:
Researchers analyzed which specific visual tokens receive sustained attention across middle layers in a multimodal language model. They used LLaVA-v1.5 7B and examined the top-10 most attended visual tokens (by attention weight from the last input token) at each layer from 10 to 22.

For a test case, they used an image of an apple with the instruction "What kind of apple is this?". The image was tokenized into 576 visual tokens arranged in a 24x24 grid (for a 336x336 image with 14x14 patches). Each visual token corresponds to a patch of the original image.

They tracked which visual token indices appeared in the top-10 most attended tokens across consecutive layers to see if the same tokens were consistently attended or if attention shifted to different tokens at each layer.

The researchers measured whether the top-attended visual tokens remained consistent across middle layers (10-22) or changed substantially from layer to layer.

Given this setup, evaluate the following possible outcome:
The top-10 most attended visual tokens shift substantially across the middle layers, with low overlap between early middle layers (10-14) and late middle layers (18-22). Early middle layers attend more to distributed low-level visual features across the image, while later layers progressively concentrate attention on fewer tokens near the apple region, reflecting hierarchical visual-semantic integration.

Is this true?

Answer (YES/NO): NO